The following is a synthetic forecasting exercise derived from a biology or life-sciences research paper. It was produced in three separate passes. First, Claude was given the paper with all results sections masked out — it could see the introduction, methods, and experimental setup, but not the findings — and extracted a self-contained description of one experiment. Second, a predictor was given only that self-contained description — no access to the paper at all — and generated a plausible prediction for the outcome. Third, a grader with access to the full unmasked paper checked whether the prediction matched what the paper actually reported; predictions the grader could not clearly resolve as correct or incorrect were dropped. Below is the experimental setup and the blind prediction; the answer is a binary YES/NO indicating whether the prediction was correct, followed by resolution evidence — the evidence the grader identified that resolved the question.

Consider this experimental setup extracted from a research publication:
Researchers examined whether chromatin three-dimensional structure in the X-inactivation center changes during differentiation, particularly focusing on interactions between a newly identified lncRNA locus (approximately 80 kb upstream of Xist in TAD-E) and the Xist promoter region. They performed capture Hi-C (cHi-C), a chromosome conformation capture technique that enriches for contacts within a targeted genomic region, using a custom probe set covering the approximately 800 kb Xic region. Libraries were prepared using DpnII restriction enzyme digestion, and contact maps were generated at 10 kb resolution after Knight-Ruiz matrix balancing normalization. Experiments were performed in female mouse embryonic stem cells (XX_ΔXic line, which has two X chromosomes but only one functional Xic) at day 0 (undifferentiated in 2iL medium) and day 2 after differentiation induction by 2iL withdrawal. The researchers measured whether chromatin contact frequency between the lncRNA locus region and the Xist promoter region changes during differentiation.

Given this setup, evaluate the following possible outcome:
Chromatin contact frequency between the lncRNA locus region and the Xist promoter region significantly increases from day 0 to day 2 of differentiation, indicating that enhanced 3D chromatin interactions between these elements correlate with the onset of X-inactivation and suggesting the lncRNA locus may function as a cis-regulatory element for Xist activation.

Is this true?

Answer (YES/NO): YES